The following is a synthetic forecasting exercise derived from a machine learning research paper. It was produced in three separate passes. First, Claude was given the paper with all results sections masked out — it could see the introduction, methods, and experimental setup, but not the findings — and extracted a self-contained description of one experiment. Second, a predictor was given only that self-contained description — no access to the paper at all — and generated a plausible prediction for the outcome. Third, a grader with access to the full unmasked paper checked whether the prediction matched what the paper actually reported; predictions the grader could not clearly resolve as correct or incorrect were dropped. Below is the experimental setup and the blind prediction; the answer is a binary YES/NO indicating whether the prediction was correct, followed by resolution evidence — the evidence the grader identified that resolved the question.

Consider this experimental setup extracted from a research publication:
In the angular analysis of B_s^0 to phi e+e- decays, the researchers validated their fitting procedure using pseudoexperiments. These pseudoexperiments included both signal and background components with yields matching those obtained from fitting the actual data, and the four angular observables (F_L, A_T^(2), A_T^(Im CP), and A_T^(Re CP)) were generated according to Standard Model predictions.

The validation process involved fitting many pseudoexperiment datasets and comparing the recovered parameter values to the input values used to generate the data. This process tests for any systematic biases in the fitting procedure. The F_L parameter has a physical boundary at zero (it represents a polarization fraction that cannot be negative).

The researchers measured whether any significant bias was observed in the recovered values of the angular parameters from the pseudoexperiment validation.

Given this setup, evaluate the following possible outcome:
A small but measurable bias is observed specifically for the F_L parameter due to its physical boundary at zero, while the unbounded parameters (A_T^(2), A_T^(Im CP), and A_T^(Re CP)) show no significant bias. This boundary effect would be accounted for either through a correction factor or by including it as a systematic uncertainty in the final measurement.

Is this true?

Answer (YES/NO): NO